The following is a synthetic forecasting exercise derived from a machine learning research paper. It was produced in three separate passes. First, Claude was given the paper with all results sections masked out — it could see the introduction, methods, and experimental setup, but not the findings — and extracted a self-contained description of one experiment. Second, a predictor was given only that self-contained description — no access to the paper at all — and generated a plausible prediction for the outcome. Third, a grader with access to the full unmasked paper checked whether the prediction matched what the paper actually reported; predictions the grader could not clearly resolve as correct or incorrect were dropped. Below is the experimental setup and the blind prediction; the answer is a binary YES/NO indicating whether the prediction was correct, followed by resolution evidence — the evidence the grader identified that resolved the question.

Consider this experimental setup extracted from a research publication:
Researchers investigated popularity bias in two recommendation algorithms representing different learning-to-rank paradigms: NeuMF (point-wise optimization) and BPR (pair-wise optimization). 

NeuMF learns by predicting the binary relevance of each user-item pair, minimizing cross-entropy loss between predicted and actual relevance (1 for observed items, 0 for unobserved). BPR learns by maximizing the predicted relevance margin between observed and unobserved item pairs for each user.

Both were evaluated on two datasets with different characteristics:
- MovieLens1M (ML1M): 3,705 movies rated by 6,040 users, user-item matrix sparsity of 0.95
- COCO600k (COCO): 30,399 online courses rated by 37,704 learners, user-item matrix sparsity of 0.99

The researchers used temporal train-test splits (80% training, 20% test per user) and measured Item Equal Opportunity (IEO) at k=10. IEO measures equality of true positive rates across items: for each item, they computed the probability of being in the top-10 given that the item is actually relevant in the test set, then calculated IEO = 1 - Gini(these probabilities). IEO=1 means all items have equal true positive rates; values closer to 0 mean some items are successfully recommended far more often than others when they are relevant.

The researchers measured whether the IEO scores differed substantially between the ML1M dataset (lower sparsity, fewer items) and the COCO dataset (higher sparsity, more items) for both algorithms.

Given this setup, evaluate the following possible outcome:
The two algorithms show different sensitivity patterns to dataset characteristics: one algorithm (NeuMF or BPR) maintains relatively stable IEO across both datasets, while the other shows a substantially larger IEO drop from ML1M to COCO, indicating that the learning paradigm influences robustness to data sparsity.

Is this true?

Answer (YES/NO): YES